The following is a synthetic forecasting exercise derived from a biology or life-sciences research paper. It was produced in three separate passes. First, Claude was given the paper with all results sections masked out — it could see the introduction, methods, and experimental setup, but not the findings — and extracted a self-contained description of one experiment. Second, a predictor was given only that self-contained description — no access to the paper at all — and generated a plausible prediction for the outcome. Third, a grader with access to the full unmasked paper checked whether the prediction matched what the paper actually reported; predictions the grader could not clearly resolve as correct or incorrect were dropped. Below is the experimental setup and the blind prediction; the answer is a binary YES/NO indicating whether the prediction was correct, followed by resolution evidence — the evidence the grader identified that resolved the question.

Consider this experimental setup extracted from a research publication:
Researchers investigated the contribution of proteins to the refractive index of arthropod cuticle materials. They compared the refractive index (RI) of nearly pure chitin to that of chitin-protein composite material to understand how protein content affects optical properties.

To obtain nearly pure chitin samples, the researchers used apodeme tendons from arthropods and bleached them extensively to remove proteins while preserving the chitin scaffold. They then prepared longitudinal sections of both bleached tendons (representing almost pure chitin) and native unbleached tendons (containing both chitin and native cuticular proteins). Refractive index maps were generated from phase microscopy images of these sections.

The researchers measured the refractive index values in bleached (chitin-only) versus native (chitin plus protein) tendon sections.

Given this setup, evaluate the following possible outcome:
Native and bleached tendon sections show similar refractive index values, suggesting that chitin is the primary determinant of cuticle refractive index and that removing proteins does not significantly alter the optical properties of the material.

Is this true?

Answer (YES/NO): NO